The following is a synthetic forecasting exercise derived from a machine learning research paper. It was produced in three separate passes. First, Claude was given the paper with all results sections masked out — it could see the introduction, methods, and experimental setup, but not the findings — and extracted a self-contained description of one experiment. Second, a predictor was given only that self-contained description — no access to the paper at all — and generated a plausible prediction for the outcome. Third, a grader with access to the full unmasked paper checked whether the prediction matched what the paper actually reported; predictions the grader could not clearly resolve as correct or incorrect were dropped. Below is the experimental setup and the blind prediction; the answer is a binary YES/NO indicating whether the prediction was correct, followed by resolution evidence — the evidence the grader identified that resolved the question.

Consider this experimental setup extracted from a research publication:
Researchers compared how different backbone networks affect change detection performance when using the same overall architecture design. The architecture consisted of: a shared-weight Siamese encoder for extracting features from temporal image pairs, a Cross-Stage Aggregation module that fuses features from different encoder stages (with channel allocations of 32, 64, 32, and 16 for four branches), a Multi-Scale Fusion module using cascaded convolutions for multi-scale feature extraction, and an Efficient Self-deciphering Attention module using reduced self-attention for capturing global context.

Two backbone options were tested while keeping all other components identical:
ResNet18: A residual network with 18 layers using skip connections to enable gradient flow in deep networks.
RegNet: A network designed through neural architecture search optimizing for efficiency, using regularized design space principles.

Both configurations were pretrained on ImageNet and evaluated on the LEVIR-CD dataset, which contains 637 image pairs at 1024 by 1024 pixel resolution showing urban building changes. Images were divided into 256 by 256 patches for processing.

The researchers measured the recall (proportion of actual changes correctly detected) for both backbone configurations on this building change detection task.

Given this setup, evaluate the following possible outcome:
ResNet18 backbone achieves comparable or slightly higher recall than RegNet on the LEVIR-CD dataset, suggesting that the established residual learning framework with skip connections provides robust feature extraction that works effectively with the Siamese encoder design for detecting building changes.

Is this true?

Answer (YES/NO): NO